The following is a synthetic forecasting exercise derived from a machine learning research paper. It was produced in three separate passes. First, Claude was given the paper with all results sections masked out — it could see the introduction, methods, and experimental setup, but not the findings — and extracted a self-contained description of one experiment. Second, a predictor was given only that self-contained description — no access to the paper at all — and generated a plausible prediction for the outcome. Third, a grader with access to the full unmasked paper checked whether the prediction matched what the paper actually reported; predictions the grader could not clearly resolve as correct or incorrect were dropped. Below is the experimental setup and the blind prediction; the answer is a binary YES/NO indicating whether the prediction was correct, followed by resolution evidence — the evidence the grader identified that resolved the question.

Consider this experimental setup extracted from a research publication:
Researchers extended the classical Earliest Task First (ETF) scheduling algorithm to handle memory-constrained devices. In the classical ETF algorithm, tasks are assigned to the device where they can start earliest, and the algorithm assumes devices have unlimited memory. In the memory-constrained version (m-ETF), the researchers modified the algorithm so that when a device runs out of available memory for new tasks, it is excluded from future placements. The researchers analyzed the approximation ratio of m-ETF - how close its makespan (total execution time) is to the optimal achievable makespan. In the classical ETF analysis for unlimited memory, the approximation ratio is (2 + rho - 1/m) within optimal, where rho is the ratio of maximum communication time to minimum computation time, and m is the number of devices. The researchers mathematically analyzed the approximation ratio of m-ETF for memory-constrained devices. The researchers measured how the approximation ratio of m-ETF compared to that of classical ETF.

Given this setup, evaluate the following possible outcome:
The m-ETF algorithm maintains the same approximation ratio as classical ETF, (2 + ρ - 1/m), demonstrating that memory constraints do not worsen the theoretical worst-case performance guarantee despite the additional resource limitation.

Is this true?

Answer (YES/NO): NO